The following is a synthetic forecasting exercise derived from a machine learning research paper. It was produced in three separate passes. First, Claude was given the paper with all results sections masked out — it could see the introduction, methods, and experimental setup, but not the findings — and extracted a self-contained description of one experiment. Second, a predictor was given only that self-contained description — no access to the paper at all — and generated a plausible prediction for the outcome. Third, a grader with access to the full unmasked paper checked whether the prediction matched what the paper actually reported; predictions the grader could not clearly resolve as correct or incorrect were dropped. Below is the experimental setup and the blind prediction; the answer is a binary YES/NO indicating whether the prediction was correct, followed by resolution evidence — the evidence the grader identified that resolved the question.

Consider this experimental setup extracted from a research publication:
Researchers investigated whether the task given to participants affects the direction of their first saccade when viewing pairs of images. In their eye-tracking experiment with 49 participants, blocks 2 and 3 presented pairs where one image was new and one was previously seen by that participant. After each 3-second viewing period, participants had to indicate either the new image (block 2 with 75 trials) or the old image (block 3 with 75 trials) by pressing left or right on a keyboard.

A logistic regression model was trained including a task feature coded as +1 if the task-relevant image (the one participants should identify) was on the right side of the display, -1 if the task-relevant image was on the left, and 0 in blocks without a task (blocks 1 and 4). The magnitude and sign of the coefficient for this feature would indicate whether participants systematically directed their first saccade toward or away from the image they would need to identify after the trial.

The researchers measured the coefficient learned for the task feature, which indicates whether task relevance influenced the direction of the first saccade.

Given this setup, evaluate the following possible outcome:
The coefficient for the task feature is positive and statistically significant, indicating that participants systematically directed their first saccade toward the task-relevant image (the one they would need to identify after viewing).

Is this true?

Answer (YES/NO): NO